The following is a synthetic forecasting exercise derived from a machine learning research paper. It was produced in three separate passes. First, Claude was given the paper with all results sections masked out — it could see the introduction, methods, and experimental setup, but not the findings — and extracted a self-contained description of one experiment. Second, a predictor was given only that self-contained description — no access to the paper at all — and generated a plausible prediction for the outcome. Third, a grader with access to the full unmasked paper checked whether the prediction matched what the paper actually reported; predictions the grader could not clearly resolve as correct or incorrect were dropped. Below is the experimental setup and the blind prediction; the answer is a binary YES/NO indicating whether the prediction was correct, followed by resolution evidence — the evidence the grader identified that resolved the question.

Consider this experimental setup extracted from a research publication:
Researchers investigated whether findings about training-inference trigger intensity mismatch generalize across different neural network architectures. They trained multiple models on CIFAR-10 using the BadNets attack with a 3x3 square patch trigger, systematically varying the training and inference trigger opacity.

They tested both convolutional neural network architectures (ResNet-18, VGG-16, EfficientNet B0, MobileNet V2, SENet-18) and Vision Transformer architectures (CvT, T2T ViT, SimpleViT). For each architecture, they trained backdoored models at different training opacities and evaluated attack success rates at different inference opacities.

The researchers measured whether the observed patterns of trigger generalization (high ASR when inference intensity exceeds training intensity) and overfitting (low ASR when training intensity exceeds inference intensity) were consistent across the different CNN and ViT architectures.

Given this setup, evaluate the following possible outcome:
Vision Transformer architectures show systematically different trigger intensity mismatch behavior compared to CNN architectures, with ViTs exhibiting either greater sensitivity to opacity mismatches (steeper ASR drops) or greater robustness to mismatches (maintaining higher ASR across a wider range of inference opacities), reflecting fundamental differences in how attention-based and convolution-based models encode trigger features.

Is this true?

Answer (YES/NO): NO